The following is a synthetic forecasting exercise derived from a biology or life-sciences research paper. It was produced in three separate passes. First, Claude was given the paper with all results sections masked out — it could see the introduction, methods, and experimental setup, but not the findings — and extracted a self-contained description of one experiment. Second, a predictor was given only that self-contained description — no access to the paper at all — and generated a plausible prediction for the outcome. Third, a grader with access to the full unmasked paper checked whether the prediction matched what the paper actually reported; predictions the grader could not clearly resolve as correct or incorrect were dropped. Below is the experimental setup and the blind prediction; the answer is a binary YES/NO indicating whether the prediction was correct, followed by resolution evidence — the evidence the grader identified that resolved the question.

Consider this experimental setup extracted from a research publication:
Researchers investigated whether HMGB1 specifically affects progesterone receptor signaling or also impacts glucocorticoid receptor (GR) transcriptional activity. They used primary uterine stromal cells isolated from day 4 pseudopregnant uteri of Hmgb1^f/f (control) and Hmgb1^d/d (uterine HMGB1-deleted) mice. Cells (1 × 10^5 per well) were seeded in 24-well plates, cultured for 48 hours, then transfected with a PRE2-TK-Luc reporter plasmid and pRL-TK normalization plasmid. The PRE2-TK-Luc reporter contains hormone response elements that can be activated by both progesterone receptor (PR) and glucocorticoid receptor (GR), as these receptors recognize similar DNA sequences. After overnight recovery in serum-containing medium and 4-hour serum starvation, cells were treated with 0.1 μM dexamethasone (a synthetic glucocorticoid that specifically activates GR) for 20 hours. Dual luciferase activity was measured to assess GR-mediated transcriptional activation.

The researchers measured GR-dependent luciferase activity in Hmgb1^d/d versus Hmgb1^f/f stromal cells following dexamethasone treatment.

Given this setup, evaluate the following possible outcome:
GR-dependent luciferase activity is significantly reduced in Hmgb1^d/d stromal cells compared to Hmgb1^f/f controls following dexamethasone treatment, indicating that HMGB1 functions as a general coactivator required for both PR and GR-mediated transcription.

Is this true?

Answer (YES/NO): NO